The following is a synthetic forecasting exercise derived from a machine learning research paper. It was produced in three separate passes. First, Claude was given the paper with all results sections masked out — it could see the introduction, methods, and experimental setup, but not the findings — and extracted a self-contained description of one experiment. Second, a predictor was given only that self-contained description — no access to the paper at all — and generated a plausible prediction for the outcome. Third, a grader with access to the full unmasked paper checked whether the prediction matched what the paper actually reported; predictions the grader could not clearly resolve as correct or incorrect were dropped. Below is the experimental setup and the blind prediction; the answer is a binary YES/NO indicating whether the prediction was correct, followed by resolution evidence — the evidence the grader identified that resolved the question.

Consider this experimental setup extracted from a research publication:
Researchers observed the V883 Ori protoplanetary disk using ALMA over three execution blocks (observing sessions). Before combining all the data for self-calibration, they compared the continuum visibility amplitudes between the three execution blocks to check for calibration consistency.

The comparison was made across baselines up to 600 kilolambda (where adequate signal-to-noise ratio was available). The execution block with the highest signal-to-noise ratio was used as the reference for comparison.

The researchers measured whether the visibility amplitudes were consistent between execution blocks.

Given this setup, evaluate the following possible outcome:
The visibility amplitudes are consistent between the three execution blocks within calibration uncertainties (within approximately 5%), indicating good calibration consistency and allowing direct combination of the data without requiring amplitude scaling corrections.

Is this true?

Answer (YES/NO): NO